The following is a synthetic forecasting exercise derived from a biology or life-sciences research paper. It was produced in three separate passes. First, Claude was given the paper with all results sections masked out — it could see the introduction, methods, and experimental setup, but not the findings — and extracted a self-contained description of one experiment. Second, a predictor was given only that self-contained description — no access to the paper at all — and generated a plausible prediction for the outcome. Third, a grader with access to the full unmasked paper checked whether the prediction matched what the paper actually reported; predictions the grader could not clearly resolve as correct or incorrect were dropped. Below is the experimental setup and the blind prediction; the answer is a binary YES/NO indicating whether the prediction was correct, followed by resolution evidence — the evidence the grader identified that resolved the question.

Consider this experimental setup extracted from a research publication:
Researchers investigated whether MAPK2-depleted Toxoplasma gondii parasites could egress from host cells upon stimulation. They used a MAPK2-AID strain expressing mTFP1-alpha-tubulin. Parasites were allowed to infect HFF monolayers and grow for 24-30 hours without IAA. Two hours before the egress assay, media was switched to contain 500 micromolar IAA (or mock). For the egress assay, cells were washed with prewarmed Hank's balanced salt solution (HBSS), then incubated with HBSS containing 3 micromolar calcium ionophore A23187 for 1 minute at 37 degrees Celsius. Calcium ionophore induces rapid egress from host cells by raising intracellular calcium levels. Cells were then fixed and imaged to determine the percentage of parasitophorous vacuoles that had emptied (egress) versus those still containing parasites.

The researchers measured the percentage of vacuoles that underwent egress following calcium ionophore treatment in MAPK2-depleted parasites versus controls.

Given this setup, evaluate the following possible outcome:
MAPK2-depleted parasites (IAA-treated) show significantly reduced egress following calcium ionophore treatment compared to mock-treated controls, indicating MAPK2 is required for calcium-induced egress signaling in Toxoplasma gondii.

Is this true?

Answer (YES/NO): NO